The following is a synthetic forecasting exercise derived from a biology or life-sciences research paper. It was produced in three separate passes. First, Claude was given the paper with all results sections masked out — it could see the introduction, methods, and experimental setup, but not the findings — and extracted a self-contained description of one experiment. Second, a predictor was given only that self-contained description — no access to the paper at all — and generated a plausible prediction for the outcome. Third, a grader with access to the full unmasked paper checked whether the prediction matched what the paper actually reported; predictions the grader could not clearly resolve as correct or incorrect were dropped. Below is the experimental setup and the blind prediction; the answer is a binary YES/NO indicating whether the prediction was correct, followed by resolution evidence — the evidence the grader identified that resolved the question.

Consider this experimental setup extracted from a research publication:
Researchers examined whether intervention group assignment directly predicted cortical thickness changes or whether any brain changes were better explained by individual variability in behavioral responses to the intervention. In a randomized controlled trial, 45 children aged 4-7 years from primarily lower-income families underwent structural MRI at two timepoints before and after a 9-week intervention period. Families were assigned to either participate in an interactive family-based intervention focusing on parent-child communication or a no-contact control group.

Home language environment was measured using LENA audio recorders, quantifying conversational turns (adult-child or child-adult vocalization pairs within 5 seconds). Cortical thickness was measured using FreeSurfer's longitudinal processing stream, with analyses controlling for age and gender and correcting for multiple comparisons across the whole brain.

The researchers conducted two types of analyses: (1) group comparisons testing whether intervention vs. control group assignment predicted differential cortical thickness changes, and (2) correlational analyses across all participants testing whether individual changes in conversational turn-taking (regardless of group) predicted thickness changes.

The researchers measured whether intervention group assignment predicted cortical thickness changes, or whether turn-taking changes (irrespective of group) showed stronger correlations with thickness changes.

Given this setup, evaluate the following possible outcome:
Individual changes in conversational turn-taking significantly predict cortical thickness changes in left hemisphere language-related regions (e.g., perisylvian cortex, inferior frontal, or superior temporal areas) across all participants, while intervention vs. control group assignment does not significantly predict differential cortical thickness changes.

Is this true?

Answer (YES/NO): YES